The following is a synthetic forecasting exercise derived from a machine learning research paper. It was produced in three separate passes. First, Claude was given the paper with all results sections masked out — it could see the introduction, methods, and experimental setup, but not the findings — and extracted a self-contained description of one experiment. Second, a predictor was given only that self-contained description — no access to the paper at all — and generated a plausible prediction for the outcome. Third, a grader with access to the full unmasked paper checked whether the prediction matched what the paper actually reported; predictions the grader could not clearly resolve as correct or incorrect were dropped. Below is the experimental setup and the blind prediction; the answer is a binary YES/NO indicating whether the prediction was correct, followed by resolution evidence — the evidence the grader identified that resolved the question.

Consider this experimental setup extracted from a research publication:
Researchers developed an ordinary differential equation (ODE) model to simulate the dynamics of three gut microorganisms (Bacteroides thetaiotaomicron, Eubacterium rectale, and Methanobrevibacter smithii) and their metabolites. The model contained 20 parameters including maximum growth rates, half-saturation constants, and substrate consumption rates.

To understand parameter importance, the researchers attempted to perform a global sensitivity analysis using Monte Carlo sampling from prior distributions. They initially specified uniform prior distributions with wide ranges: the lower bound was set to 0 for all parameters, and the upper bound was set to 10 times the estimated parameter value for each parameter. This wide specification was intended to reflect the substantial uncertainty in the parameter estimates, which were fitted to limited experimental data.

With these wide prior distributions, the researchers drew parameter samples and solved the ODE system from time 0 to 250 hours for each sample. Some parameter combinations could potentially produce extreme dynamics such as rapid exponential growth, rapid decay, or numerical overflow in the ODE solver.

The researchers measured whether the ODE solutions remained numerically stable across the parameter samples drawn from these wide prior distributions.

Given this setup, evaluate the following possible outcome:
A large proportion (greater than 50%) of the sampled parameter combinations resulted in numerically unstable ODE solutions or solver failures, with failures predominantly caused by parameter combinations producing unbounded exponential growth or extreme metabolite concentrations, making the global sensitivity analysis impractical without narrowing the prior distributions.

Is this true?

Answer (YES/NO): NO